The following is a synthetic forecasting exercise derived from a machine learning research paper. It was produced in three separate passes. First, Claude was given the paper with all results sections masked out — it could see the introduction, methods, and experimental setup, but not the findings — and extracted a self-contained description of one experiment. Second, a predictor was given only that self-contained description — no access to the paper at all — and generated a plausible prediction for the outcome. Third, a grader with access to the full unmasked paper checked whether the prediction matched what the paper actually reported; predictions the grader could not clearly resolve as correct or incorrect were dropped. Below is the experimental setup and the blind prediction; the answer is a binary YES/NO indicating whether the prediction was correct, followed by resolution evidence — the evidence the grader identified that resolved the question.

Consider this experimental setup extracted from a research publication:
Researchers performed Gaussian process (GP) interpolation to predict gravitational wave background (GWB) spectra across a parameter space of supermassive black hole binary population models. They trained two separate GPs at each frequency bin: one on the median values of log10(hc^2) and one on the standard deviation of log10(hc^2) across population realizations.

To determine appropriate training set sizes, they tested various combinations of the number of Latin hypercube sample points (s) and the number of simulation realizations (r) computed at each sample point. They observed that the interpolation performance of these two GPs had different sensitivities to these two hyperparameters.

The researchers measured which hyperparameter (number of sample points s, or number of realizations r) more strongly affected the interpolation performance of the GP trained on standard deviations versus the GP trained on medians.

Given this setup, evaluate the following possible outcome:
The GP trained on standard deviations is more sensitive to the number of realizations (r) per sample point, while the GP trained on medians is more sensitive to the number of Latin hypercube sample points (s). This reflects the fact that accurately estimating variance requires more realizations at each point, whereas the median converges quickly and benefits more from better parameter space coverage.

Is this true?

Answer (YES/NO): YES